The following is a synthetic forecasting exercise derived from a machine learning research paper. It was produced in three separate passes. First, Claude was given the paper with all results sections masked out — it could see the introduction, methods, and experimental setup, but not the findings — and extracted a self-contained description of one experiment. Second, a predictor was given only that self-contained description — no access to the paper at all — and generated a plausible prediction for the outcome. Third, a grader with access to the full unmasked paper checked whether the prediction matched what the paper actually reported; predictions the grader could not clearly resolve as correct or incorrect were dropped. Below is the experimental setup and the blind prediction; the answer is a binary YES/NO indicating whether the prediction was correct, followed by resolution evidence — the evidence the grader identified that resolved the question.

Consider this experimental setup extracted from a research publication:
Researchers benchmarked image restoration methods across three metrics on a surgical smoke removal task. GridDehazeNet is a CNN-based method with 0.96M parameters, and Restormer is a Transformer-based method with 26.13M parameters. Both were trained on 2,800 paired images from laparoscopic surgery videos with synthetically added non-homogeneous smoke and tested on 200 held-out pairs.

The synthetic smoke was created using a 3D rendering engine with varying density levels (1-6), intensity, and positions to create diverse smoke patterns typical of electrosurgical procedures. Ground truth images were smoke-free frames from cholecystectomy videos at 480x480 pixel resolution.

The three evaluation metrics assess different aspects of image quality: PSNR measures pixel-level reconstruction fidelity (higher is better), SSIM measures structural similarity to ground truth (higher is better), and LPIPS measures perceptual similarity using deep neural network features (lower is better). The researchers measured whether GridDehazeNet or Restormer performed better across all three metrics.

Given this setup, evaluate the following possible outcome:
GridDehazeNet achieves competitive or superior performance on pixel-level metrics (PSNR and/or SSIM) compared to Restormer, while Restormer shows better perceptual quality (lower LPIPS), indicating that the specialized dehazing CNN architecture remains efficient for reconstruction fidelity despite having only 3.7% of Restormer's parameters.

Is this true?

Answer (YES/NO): NO